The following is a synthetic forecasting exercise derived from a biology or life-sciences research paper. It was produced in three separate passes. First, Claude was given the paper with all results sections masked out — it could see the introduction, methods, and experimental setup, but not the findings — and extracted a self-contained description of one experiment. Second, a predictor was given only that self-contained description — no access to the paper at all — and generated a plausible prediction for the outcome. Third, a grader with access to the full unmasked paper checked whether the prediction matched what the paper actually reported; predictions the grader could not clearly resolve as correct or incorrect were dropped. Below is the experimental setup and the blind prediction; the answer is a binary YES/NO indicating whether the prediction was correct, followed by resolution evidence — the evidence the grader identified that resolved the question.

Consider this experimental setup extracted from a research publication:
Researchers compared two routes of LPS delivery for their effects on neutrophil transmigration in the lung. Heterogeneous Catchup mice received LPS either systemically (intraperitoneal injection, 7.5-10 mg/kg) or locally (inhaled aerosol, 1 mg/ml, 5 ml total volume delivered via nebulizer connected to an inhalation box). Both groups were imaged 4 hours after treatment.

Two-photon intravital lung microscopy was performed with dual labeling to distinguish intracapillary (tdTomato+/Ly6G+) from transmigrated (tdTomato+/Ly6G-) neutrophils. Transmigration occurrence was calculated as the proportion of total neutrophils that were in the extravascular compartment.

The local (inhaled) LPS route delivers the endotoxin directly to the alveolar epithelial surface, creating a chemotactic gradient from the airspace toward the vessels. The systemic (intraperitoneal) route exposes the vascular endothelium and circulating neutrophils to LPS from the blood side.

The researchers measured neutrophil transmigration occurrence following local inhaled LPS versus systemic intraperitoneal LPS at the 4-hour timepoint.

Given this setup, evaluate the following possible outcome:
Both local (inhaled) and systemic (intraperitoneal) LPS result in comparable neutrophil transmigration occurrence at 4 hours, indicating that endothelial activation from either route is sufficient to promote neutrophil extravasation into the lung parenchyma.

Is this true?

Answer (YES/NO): NO